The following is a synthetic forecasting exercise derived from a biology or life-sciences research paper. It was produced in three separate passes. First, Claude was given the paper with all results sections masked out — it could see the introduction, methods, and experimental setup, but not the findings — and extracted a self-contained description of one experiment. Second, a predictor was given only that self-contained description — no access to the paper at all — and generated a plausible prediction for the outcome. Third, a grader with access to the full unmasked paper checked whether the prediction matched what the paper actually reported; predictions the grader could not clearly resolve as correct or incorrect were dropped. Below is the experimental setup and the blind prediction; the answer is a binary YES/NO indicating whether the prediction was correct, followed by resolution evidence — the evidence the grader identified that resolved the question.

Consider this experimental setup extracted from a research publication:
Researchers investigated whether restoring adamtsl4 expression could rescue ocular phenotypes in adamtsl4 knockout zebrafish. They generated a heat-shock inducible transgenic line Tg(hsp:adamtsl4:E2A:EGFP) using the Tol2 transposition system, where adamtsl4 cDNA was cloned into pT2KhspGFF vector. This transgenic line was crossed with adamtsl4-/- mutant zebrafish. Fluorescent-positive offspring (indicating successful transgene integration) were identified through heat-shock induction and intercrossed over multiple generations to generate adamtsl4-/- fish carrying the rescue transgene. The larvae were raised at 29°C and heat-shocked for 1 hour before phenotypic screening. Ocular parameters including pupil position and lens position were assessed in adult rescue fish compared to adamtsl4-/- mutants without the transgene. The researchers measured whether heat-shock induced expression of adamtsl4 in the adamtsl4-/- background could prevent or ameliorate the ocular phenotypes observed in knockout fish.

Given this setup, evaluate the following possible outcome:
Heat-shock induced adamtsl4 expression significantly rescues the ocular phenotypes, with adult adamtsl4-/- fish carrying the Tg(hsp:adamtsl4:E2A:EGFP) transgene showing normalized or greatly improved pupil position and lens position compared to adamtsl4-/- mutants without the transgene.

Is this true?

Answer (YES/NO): NO